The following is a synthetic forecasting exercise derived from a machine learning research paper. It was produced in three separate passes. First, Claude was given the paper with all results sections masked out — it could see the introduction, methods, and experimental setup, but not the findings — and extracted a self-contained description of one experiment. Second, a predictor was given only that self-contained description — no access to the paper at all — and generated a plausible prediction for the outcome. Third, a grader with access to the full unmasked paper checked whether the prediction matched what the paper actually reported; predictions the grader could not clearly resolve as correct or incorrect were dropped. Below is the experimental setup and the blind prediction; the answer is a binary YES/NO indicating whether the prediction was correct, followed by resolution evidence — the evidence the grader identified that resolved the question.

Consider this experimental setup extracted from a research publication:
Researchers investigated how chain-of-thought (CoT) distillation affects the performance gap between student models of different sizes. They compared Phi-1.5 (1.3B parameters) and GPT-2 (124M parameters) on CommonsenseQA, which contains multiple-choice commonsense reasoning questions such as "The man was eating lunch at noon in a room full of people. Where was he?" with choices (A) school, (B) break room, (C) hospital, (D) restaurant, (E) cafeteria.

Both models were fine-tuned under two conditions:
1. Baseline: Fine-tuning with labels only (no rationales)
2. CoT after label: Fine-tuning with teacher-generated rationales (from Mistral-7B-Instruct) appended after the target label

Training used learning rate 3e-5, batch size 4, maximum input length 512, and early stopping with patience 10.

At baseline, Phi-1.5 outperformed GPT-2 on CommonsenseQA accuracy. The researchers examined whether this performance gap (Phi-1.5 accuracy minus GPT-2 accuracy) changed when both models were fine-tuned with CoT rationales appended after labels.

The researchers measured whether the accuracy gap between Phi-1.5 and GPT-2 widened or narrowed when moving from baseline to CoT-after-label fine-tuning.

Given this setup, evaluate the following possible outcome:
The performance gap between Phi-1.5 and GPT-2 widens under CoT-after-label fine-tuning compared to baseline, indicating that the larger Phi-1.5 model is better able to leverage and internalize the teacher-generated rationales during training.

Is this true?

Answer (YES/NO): NO